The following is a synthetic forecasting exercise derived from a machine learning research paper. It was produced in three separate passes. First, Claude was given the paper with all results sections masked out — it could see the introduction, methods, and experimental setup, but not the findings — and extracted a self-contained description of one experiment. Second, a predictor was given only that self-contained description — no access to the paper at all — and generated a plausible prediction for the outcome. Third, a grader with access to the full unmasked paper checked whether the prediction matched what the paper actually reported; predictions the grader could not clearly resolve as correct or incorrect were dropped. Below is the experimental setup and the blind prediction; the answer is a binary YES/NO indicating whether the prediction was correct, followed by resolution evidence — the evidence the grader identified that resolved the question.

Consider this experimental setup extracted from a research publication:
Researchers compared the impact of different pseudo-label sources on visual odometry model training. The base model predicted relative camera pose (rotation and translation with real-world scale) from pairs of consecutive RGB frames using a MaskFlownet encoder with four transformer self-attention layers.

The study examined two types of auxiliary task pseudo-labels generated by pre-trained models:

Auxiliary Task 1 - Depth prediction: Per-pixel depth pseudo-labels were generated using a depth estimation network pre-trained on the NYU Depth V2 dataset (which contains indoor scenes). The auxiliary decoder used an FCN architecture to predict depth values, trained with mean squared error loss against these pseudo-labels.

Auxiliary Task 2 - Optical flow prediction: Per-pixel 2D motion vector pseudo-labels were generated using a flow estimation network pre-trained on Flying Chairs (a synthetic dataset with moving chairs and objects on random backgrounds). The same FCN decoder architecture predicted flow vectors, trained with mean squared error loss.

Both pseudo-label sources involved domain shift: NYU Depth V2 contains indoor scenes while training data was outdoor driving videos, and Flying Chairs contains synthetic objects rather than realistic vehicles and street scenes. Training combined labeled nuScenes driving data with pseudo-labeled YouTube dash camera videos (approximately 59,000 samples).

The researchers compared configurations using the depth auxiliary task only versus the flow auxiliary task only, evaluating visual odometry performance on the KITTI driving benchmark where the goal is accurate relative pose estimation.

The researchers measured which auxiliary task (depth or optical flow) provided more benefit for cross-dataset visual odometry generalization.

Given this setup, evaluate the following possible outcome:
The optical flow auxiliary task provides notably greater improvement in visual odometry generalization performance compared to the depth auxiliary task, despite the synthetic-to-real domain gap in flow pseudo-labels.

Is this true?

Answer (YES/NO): YES